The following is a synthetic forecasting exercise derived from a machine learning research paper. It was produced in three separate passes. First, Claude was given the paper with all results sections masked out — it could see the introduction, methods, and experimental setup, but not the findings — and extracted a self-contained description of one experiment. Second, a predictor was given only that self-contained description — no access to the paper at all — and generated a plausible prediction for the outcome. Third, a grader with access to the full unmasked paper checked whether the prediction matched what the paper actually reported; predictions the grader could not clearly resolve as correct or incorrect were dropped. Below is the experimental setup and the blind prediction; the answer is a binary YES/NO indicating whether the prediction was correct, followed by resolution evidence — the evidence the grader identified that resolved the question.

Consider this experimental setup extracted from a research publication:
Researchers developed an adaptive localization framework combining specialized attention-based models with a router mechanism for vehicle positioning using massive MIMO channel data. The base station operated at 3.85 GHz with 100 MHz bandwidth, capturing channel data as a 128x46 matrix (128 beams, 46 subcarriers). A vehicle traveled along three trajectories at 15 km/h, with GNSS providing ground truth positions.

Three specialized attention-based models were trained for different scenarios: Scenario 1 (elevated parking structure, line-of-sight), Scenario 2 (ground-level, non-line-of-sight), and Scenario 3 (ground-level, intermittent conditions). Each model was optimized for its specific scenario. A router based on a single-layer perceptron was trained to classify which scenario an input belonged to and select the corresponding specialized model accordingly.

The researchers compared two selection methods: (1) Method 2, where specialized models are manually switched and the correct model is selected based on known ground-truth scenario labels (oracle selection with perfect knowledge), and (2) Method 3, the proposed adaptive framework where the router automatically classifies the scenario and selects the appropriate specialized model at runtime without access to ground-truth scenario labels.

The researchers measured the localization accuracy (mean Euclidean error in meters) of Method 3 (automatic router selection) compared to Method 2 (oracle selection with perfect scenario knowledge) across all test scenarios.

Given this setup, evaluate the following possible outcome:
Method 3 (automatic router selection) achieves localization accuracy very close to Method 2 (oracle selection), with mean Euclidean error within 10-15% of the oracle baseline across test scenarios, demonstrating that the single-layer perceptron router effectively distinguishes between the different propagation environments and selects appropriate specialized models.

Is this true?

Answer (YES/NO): NO